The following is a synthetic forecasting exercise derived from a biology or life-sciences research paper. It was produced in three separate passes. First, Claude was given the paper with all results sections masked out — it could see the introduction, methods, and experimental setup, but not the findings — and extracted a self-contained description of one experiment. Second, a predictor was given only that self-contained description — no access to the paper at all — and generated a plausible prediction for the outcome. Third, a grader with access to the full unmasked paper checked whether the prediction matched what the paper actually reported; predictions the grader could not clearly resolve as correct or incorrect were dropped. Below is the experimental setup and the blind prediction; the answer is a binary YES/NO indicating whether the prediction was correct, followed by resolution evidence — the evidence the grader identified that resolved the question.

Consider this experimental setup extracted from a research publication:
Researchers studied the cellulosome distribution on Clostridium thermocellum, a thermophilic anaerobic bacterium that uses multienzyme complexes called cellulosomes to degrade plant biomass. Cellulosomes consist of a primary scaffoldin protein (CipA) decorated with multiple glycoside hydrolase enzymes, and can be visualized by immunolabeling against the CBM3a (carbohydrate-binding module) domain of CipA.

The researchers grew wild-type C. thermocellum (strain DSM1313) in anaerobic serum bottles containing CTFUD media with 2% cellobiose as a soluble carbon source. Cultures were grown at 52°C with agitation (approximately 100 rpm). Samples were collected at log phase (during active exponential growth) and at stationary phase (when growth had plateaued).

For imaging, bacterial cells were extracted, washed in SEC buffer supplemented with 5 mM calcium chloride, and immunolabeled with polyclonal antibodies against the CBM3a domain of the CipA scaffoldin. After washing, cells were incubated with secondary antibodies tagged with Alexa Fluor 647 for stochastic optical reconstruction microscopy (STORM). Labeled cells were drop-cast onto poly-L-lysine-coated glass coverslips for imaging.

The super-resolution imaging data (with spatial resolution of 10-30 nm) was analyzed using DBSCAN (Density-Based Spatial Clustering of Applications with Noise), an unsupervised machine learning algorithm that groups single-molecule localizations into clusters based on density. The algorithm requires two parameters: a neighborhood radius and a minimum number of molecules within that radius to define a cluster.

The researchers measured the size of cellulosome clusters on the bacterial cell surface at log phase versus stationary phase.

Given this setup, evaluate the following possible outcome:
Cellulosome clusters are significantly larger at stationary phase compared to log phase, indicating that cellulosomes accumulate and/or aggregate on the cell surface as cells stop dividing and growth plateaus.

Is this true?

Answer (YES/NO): NO